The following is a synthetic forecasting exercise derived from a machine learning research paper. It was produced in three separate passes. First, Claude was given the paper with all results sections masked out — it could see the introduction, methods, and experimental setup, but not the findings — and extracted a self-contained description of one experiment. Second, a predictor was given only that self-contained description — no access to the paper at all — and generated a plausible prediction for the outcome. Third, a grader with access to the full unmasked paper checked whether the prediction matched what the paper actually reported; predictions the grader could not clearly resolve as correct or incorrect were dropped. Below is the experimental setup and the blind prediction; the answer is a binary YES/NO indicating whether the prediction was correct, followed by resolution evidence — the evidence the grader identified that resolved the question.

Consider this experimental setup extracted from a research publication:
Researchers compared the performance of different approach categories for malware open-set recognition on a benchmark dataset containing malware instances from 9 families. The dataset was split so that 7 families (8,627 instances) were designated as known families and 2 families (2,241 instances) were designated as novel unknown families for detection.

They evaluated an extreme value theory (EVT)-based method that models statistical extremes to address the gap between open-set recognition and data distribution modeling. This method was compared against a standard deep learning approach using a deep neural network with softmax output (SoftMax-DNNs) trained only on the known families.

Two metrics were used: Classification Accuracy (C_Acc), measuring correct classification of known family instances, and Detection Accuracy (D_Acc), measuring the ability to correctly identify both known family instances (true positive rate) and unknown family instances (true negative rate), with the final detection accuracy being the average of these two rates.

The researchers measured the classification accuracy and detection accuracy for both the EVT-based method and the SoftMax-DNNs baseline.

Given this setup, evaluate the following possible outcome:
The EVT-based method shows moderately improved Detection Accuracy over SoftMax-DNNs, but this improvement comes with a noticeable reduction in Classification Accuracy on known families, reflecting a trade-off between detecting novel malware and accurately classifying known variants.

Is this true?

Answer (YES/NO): NO